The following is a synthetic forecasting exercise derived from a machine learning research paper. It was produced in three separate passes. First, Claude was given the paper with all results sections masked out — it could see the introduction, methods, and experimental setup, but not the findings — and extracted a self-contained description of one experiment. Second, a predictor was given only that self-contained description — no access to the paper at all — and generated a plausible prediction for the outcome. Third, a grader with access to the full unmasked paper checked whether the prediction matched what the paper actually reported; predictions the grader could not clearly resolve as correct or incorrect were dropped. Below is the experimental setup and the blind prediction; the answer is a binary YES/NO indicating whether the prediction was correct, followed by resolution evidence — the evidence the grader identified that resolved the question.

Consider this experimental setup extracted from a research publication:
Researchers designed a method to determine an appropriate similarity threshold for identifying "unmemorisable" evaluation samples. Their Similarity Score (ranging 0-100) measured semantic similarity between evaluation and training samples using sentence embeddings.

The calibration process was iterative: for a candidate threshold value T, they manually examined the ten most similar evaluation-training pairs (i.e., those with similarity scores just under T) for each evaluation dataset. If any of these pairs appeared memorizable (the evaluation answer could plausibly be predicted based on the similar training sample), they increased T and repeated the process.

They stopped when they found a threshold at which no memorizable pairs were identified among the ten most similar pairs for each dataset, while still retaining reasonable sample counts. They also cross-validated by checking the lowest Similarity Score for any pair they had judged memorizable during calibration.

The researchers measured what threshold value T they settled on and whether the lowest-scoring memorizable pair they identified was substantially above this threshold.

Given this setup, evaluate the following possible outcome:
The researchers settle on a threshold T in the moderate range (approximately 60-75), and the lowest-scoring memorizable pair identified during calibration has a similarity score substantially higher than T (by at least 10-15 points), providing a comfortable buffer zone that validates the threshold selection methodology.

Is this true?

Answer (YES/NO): YES